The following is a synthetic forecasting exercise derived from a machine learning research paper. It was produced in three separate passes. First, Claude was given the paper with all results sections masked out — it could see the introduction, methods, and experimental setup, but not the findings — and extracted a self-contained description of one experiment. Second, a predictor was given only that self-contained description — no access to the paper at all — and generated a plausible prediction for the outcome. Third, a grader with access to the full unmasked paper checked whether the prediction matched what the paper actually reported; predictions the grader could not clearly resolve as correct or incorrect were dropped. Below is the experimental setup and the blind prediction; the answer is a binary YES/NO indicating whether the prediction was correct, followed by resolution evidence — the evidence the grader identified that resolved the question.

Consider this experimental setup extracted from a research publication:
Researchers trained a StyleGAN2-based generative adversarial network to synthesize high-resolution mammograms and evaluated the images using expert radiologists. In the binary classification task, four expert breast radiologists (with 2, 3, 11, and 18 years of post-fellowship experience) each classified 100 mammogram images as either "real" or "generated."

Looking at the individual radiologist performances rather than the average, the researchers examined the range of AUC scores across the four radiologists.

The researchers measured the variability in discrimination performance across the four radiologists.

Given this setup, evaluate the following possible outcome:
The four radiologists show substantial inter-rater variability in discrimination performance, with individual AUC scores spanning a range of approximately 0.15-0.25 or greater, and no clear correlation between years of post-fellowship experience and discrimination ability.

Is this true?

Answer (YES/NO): YES